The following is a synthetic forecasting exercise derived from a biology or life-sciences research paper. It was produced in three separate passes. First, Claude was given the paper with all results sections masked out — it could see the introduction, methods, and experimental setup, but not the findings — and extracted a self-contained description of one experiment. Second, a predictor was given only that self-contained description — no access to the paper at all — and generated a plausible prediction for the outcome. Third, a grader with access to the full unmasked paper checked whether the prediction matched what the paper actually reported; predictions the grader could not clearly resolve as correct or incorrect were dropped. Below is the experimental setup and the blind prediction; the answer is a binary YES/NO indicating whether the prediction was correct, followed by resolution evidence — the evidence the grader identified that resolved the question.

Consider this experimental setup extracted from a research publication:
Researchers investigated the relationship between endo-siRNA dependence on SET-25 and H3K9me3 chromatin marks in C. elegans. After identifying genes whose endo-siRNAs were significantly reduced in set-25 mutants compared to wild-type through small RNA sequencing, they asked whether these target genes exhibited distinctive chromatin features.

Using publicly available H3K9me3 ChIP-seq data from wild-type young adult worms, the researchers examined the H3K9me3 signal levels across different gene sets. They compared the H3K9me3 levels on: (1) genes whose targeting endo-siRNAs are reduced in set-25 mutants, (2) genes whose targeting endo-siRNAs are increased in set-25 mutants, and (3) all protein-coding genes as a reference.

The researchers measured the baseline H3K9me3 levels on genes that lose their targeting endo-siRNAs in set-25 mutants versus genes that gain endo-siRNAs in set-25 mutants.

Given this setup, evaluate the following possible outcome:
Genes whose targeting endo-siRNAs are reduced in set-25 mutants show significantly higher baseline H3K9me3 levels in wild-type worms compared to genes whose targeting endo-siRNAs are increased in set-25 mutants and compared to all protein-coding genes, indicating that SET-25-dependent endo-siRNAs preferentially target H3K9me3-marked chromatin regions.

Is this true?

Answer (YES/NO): YES